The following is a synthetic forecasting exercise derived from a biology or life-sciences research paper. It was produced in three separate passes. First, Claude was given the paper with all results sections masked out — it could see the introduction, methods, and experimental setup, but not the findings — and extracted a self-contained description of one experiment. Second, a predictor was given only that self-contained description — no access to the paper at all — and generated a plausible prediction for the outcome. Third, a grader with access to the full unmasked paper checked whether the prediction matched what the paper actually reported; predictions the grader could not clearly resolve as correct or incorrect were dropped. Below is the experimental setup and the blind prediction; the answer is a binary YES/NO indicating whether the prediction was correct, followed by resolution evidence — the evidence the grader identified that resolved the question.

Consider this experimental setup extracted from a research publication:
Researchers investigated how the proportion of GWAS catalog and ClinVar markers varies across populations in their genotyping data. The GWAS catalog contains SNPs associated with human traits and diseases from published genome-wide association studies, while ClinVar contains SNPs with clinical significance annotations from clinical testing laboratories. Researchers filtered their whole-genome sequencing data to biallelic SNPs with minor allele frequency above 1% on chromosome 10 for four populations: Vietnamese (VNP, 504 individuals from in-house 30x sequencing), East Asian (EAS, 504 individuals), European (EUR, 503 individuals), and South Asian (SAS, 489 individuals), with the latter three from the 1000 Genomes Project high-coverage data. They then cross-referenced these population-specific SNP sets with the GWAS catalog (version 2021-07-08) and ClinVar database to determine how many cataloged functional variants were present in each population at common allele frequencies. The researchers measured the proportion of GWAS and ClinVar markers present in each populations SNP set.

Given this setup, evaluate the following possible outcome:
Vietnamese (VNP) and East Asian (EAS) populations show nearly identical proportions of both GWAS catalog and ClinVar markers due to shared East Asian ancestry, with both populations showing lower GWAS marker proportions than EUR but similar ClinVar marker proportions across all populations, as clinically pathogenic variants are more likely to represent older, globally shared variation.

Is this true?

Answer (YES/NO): NO